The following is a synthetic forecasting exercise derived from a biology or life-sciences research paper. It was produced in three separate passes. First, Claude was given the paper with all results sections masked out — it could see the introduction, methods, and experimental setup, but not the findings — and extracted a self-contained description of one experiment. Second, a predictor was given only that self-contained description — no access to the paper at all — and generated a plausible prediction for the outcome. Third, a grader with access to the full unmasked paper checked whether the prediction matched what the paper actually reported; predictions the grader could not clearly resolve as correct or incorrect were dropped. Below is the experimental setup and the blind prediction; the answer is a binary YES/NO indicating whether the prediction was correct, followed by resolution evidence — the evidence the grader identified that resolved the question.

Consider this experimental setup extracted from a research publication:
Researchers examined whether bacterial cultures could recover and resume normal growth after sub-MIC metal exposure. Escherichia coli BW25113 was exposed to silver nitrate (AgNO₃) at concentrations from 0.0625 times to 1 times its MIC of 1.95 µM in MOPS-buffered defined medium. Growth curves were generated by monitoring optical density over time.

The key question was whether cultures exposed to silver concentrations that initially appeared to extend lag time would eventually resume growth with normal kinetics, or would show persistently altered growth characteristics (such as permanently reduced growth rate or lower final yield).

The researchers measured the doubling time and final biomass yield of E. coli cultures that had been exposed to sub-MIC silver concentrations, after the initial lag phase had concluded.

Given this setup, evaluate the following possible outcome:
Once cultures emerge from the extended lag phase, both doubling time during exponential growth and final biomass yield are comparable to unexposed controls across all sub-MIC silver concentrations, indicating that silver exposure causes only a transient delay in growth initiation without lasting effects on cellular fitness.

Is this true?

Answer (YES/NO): NO